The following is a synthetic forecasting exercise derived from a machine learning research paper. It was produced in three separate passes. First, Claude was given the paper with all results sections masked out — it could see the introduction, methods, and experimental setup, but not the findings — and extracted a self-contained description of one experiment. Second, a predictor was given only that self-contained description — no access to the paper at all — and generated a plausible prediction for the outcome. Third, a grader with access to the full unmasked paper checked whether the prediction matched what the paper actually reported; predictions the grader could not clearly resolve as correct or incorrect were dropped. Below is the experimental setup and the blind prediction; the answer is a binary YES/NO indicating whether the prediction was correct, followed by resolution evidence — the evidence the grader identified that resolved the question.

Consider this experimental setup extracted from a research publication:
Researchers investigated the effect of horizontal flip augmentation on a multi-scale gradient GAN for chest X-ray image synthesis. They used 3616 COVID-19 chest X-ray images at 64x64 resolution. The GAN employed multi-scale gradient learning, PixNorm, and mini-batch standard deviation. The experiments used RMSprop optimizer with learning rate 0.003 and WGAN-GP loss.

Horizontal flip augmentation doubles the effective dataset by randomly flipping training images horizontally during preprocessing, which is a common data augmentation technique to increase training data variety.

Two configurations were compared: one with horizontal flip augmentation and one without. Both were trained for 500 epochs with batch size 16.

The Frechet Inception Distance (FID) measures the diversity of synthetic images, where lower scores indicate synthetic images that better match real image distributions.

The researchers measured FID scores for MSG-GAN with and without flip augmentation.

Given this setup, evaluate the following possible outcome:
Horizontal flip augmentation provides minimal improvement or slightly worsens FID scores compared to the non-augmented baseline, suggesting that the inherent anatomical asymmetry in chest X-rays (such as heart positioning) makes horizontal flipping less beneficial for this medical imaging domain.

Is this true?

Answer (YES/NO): YES